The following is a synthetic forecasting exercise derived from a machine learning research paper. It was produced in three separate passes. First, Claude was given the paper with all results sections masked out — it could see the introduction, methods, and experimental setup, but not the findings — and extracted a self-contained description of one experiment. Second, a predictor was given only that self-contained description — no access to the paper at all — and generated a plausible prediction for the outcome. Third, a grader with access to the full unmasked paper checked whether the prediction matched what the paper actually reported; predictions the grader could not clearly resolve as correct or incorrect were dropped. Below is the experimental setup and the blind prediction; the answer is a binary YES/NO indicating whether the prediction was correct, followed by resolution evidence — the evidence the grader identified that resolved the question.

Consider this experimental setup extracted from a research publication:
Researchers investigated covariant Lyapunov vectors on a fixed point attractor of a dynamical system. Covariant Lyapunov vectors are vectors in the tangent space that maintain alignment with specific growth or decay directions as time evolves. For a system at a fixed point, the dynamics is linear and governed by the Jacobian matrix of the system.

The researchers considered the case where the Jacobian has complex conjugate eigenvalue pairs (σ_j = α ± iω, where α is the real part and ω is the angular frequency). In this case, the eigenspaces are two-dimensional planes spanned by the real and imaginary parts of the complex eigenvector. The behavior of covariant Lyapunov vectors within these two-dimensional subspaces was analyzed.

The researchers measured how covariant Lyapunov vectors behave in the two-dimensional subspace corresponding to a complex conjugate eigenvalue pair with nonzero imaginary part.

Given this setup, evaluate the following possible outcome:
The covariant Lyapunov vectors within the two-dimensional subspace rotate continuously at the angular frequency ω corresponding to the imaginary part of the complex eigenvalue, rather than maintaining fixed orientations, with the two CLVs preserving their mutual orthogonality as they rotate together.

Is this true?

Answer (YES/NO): NO